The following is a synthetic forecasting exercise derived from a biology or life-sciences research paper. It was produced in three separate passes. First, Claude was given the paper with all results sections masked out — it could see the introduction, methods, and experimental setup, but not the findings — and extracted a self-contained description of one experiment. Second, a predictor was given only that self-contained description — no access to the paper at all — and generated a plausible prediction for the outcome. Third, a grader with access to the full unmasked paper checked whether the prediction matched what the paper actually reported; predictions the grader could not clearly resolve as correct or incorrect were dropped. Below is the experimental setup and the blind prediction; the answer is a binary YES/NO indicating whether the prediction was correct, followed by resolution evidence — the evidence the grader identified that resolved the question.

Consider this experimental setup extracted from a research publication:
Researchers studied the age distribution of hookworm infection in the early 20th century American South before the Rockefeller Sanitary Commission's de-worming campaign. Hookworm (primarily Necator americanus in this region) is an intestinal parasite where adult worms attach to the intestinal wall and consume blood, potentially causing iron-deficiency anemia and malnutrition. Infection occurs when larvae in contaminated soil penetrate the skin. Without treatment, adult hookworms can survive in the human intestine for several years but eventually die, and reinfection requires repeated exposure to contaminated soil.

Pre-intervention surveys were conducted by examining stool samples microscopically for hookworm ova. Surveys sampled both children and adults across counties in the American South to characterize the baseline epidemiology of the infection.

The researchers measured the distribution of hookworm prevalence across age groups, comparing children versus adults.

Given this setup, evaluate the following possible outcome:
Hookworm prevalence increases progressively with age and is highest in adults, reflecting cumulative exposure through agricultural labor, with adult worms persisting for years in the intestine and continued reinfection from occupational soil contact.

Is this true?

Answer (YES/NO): NO